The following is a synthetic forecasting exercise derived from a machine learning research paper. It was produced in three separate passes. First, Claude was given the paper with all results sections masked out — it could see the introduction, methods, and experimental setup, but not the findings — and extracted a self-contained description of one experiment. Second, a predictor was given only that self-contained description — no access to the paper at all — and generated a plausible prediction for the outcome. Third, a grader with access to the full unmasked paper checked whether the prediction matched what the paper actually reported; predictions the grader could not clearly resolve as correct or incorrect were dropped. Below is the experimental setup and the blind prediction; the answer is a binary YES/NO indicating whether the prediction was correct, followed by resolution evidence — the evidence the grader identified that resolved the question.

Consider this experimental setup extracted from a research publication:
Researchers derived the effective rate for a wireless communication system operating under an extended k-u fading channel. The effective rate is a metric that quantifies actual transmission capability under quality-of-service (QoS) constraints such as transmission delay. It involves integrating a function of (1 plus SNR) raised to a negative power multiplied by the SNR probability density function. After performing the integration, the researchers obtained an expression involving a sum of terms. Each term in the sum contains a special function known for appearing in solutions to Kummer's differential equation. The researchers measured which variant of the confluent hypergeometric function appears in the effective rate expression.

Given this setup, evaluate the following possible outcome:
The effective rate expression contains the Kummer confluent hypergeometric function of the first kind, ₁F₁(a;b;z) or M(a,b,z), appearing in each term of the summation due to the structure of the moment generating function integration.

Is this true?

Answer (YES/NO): NO